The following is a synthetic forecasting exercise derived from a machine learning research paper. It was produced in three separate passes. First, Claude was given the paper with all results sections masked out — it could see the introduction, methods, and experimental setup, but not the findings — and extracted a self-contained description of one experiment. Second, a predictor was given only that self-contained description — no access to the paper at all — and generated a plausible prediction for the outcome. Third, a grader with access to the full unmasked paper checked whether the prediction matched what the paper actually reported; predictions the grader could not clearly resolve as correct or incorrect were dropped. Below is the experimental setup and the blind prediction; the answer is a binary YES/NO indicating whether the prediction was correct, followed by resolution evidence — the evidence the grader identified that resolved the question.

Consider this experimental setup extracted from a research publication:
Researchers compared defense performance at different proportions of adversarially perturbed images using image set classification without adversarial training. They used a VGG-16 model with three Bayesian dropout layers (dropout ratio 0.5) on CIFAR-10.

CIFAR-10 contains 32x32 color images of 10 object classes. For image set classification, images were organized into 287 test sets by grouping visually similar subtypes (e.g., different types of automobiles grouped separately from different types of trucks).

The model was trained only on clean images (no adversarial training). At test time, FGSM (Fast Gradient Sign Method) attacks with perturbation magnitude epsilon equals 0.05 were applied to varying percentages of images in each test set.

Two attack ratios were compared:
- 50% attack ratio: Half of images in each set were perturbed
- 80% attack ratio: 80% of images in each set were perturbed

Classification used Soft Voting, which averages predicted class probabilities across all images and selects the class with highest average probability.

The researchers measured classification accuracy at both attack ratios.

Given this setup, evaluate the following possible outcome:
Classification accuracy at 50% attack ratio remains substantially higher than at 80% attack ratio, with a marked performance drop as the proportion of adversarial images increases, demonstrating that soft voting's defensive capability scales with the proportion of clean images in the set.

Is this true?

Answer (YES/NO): NO